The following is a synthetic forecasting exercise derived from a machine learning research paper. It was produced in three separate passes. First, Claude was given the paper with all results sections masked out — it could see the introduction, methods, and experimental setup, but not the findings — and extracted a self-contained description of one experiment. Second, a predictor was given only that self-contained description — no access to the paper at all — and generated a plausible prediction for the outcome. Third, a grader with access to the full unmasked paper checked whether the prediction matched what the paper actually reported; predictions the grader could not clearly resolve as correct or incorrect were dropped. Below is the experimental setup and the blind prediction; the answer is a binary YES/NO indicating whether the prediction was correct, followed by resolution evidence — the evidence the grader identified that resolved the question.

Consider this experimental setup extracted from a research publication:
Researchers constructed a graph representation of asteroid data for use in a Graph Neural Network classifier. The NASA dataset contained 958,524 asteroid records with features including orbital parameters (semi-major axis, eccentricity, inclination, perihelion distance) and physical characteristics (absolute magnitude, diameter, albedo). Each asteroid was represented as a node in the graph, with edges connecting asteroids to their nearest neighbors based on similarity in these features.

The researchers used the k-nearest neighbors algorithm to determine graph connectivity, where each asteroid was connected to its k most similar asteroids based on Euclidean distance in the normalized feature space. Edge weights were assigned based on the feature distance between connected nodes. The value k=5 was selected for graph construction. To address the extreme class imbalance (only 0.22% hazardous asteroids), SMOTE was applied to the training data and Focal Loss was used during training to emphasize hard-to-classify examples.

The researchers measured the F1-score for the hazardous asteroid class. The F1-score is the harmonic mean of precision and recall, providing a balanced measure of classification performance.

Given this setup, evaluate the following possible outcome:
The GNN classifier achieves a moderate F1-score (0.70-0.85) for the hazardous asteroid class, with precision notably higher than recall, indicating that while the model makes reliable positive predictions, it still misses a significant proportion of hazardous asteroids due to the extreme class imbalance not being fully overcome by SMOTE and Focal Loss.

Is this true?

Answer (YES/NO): NO